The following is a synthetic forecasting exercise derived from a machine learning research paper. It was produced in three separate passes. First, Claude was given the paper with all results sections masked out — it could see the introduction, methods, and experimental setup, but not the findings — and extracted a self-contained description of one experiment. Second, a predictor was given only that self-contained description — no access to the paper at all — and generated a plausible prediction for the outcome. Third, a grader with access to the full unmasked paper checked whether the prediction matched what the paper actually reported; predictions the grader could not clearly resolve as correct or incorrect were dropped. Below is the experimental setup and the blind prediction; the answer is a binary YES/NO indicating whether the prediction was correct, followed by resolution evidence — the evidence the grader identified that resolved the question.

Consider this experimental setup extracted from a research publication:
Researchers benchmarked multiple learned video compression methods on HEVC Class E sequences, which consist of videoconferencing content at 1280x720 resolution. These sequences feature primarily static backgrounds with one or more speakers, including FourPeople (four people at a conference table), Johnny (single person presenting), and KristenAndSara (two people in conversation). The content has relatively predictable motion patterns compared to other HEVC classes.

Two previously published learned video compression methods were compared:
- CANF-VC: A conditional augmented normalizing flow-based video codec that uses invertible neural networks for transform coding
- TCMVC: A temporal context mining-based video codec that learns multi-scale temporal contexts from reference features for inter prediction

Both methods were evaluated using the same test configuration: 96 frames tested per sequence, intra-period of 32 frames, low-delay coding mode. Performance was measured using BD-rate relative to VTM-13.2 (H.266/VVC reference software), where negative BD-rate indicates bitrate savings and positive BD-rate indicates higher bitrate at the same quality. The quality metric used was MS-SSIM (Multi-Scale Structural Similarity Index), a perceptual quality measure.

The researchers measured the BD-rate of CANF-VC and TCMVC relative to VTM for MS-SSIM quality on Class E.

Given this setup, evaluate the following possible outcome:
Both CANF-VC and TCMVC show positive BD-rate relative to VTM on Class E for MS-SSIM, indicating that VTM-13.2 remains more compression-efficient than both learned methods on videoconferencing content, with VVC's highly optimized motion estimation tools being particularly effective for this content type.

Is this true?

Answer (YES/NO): NO